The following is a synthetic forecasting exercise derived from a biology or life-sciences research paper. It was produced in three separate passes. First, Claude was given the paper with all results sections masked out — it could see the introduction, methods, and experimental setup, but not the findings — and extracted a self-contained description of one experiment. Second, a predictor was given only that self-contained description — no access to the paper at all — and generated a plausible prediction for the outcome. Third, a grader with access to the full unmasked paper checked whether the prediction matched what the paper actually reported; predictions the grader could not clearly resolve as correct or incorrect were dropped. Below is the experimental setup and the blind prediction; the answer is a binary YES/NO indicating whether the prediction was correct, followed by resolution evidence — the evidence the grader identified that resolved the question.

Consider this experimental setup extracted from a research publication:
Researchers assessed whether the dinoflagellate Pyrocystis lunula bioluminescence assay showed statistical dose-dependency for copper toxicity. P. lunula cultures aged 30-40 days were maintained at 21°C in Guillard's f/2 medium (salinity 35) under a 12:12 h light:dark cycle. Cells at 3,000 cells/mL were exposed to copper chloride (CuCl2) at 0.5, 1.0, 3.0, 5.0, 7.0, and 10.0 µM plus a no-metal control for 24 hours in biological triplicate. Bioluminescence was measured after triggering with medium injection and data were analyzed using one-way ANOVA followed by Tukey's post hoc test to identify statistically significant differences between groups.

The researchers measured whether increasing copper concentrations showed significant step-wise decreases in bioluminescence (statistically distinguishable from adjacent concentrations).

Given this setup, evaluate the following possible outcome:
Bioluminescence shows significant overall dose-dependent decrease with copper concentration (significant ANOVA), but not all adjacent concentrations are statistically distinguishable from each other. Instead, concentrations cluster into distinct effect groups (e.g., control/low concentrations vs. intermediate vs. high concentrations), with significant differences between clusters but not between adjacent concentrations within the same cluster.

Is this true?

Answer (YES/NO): YES